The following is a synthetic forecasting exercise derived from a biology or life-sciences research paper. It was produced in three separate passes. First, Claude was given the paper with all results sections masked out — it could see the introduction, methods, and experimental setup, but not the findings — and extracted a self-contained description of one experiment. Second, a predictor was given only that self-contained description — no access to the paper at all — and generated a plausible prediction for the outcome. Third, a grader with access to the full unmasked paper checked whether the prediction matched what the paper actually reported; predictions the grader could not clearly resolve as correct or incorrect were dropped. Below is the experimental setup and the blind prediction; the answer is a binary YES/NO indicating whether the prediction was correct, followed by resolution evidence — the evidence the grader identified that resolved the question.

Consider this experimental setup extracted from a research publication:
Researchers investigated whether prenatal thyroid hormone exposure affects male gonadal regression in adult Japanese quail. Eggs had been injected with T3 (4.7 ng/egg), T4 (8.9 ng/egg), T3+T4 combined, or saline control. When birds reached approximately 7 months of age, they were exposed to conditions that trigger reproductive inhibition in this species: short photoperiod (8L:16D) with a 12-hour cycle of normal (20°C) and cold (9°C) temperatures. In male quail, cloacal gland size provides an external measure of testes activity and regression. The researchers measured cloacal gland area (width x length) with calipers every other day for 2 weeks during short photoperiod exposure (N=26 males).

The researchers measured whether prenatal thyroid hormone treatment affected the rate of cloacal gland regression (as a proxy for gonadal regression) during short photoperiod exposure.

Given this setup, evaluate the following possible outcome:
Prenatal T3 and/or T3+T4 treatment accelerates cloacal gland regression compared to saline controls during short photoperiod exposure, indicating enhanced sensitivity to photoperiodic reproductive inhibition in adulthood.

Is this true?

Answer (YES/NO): NO